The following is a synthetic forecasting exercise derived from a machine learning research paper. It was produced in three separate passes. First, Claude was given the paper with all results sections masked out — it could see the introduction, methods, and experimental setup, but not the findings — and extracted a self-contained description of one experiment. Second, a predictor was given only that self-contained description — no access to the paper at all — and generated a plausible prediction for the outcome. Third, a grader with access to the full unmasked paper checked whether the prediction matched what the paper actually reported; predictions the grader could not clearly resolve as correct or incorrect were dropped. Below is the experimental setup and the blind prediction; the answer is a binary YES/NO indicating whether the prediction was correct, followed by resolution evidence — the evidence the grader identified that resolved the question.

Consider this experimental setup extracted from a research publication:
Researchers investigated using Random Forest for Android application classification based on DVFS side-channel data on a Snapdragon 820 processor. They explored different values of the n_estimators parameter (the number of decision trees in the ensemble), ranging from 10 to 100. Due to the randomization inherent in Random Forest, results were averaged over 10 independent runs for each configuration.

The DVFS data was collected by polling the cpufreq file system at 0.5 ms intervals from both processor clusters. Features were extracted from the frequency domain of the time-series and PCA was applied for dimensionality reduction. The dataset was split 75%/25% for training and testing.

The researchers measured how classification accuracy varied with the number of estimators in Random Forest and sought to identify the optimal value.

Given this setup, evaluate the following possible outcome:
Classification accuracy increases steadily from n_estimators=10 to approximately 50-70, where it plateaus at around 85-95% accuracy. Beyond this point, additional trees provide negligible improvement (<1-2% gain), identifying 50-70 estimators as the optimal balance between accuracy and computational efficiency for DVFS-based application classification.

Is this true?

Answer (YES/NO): NO